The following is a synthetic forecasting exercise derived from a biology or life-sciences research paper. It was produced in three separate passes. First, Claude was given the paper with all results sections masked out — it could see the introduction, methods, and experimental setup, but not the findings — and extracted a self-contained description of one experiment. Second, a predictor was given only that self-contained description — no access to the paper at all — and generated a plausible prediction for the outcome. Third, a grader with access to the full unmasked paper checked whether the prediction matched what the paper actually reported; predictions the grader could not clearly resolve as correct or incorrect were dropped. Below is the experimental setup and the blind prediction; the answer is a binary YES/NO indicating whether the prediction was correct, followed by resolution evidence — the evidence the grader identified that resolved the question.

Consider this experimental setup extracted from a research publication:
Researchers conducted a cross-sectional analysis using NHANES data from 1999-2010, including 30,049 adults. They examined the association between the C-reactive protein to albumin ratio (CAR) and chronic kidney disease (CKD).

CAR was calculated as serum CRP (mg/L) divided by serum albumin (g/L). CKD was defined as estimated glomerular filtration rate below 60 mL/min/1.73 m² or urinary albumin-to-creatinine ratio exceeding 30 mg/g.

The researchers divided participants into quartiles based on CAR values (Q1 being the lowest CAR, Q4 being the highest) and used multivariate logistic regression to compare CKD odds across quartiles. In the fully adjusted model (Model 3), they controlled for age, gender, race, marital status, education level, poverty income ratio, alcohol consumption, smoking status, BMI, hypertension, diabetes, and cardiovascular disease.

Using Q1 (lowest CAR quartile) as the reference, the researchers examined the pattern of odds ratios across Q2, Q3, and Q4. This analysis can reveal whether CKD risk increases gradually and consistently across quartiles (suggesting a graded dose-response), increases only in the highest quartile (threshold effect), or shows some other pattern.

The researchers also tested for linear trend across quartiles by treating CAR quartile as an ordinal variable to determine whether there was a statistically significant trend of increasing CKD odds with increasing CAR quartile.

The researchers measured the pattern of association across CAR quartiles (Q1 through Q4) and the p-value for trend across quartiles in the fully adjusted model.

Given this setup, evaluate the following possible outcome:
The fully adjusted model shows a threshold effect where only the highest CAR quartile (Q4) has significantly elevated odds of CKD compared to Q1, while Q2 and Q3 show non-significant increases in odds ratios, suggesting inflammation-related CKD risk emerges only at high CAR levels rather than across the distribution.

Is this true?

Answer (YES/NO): NO